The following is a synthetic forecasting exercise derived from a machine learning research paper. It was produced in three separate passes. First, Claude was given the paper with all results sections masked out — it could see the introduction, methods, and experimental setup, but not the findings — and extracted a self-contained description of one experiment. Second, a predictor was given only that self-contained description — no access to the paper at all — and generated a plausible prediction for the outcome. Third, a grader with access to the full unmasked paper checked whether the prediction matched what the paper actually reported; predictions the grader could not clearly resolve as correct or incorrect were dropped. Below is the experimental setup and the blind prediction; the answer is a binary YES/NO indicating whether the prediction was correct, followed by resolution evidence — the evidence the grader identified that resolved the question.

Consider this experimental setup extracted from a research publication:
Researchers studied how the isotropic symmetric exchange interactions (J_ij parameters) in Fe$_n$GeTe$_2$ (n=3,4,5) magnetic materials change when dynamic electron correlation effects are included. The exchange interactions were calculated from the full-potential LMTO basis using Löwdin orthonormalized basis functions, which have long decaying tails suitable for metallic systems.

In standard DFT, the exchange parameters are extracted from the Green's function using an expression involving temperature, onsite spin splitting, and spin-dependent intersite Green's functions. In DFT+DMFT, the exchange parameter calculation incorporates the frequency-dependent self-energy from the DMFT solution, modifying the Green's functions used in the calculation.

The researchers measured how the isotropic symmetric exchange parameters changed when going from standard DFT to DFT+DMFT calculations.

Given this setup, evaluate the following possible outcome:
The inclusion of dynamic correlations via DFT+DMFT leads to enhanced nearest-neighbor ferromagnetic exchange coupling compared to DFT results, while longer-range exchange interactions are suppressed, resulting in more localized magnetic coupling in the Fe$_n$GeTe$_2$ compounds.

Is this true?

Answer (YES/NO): NO